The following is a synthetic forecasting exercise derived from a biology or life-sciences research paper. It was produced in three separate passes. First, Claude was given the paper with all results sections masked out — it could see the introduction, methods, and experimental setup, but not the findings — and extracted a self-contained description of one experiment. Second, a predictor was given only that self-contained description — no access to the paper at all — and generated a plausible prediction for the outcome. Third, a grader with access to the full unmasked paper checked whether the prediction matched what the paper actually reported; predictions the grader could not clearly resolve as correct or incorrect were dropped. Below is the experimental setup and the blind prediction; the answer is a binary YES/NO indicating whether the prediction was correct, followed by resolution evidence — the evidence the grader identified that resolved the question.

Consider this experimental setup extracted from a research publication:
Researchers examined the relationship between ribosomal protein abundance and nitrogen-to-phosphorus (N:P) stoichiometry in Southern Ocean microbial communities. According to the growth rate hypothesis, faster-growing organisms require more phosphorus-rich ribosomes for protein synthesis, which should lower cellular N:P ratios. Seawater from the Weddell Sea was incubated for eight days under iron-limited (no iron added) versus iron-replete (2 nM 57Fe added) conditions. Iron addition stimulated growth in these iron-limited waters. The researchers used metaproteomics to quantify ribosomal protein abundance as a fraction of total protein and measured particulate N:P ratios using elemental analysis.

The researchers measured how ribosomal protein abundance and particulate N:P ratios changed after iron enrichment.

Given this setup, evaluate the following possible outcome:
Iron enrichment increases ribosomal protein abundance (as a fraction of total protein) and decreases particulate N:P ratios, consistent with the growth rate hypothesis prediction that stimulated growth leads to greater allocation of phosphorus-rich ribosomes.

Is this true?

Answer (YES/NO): NO